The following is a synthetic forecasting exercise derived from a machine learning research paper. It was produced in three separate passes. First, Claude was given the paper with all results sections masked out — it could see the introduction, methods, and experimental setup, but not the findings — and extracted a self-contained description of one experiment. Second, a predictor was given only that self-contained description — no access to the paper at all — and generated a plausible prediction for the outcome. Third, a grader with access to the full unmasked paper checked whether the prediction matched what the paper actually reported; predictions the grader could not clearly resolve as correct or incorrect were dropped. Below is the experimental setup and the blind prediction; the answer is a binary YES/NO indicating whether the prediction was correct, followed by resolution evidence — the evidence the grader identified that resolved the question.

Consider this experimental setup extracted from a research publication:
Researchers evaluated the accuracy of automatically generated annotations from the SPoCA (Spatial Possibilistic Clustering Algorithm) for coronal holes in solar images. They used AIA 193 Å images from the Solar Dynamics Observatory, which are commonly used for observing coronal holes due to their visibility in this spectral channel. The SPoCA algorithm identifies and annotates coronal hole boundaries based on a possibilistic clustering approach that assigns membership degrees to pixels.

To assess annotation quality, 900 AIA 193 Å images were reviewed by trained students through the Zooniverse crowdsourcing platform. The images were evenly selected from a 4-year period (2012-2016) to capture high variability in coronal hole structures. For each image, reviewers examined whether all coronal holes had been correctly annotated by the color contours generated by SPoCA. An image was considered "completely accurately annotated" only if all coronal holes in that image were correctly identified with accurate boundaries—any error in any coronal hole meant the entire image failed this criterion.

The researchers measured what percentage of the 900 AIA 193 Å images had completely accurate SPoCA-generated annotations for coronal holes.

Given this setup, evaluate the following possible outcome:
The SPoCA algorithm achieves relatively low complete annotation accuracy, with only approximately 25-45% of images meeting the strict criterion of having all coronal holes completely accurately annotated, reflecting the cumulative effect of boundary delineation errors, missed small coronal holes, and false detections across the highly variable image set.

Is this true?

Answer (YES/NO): YES